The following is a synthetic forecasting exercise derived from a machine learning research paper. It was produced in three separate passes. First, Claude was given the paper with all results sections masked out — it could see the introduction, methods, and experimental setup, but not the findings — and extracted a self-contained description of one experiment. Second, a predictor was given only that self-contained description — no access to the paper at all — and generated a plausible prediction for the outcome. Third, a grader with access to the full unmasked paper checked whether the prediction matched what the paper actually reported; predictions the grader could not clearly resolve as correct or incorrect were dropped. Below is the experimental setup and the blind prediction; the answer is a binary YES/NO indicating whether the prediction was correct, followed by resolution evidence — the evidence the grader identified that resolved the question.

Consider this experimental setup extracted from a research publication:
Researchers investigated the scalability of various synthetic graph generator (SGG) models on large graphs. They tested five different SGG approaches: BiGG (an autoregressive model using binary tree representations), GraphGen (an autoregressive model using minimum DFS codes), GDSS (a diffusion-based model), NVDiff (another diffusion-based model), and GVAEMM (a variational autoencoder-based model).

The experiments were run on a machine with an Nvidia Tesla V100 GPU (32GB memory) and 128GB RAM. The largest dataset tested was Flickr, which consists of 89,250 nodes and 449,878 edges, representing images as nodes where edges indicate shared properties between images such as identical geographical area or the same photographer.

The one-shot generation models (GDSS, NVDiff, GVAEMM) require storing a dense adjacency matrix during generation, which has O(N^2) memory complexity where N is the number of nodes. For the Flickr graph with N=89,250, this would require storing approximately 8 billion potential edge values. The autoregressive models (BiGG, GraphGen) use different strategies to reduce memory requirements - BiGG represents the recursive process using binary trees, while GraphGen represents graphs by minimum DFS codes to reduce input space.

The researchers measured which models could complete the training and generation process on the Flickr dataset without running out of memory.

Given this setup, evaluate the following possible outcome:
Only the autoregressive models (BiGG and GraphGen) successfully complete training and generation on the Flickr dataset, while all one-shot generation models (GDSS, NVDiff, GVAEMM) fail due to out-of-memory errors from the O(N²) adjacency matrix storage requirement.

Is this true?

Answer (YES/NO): NO